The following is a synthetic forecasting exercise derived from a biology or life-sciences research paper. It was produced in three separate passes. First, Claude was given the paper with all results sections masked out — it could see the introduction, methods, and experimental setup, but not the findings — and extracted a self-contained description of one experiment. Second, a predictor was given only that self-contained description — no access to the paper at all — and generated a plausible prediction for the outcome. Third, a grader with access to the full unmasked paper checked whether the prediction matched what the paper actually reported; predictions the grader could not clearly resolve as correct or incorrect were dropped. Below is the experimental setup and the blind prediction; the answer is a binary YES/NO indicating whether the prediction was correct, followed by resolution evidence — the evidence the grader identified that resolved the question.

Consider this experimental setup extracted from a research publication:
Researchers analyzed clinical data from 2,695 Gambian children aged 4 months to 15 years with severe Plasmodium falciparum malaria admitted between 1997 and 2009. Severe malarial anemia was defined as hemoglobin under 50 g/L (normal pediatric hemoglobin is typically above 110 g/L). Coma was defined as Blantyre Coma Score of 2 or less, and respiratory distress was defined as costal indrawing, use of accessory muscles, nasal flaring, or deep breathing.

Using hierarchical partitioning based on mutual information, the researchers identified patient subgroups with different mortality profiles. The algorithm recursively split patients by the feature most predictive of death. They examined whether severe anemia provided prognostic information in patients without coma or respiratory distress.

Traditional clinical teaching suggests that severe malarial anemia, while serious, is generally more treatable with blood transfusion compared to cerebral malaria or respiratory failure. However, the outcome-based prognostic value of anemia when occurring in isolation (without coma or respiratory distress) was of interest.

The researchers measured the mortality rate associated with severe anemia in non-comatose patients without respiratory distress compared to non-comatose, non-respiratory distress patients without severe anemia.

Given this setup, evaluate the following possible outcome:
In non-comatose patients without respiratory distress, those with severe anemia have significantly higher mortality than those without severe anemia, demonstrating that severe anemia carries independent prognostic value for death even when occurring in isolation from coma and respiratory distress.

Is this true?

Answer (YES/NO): NO